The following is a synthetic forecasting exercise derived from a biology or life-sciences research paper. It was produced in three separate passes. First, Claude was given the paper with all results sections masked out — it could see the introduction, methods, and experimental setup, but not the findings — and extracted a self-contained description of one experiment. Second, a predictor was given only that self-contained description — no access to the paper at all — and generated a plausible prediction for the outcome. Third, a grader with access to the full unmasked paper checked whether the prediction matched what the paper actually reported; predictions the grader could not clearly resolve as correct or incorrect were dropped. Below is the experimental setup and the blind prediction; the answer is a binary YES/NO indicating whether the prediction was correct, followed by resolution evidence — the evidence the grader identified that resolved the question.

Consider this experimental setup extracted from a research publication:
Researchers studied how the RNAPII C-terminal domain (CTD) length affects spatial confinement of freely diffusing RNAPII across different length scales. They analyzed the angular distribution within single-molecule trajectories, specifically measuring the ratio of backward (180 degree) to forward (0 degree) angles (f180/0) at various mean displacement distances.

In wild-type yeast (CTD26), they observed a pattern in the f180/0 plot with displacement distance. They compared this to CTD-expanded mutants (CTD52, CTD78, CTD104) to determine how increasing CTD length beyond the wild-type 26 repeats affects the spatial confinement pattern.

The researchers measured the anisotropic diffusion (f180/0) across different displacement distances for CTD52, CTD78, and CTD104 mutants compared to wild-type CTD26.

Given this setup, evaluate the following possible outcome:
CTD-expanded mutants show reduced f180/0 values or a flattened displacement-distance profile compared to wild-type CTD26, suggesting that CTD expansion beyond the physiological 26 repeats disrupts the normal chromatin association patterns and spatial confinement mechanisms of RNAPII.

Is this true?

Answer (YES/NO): NO